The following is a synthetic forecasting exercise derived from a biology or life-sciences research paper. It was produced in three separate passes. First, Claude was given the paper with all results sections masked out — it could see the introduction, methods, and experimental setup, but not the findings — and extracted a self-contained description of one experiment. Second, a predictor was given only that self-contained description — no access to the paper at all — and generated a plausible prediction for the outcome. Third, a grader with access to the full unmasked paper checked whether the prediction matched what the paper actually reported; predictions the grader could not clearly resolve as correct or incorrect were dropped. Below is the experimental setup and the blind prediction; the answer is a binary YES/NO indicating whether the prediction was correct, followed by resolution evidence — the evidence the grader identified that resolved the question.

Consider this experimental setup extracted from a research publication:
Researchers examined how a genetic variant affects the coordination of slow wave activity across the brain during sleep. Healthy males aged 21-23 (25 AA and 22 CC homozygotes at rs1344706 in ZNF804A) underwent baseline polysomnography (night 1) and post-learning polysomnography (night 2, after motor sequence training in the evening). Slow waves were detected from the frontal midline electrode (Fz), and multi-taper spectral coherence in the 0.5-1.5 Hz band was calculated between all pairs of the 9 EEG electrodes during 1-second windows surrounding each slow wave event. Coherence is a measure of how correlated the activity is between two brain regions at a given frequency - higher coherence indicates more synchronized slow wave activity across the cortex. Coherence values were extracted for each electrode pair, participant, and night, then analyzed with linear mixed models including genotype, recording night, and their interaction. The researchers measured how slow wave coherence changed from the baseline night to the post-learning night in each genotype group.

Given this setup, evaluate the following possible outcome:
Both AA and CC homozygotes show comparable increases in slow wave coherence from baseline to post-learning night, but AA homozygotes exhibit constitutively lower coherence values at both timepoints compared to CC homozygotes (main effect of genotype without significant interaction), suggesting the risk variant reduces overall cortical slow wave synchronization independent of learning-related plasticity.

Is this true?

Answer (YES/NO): NO